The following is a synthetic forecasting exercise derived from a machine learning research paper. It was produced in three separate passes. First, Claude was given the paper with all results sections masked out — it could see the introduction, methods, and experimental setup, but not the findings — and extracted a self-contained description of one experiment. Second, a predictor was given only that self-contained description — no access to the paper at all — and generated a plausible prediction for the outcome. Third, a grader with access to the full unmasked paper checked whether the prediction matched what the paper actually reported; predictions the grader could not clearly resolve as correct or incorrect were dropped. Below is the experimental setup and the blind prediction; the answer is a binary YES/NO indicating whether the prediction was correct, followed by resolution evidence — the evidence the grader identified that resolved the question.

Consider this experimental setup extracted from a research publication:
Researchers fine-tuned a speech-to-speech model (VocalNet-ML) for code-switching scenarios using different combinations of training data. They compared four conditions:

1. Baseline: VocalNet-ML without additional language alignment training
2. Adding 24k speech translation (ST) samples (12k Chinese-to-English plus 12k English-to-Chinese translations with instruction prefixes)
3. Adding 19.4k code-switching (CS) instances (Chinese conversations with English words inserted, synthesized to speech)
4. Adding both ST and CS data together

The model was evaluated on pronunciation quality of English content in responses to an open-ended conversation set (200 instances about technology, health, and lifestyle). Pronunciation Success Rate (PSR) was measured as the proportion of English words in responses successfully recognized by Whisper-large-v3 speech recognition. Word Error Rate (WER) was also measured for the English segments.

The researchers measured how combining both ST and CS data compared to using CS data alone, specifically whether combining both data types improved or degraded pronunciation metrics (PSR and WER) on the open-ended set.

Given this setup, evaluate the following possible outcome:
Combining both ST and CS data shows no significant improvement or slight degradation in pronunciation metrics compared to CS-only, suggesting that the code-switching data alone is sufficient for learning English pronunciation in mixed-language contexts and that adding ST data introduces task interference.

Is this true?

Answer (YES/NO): YES